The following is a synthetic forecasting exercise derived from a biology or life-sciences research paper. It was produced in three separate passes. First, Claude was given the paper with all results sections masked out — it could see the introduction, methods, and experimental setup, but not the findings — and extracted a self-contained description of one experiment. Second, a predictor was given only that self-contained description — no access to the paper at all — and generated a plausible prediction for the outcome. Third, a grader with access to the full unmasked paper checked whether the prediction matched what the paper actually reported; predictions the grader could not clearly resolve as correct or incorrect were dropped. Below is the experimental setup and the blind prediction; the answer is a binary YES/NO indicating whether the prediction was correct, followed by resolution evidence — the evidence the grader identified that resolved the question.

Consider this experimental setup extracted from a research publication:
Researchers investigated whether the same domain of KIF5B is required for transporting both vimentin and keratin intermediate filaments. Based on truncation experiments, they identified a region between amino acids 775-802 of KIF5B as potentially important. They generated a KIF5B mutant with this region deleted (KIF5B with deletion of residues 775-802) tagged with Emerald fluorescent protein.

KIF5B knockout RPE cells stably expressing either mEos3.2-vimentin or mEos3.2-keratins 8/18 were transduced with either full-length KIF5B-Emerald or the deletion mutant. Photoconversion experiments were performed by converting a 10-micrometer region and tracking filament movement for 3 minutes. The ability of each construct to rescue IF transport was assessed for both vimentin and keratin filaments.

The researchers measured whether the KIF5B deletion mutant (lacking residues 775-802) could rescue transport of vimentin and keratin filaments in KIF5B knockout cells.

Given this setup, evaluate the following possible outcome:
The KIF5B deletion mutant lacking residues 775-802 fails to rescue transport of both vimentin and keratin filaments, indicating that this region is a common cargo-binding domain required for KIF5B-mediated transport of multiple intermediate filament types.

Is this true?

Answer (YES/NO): NO